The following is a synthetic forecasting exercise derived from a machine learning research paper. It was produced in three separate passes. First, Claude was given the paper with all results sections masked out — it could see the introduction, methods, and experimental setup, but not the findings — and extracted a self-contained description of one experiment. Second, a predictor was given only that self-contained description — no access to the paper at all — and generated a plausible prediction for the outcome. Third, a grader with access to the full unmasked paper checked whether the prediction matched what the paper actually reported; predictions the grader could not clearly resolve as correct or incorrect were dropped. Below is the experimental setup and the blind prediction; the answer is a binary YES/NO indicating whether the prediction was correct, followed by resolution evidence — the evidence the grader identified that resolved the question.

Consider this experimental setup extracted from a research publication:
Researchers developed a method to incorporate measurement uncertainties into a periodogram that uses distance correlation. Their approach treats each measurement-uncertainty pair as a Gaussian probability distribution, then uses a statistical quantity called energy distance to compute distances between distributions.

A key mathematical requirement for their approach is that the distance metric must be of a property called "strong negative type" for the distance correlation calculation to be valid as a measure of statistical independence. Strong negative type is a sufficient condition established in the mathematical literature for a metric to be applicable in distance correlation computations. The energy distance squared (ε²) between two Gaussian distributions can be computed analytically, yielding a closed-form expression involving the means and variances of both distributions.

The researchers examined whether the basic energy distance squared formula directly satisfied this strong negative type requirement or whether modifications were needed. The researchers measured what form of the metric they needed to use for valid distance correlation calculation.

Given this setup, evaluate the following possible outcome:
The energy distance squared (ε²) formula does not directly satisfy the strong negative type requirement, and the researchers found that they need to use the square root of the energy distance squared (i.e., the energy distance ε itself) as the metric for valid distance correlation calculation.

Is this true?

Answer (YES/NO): YES